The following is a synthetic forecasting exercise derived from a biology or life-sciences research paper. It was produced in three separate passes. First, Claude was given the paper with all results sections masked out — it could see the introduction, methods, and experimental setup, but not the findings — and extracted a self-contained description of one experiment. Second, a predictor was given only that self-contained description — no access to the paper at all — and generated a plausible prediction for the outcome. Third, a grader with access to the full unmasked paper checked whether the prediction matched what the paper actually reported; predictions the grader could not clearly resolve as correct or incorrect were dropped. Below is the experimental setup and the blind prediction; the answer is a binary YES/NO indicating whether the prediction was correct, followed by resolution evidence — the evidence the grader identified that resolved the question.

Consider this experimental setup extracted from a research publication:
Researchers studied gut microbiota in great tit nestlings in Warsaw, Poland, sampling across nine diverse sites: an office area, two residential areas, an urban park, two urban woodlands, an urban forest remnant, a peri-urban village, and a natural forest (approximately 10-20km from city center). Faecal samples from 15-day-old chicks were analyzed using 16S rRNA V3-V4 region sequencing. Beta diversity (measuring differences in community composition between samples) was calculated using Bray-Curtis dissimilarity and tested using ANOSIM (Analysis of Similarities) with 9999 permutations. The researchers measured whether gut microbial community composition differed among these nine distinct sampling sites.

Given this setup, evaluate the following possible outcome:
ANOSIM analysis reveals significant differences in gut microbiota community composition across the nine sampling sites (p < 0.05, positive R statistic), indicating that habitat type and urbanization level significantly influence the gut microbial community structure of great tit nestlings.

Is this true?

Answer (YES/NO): YES